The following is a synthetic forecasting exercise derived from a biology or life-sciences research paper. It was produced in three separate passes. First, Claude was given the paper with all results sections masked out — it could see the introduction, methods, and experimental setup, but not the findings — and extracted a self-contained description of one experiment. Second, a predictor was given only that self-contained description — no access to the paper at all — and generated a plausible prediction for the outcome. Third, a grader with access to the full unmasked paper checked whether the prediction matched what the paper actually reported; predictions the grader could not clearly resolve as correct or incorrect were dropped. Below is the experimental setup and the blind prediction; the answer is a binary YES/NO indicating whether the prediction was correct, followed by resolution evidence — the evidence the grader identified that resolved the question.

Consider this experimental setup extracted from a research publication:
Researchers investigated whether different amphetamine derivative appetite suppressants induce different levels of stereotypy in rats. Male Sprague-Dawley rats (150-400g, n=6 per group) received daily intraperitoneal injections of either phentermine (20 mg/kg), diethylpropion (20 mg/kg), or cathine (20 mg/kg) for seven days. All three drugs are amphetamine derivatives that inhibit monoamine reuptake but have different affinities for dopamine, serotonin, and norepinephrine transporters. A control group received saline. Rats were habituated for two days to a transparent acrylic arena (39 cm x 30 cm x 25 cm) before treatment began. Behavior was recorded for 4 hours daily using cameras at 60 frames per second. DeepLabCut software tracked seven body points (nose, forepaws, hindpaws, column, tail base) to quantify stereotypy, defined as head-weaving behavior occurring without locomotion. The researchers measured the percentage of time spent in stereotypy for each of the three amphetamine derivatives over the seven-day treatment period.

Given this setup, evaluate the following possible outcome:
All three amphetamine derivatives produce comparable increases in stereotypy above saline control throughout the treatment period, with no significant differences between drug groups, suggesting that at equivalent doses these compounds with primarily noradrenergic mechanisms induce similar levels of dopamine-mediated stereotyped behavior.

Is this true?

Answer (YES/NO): NO